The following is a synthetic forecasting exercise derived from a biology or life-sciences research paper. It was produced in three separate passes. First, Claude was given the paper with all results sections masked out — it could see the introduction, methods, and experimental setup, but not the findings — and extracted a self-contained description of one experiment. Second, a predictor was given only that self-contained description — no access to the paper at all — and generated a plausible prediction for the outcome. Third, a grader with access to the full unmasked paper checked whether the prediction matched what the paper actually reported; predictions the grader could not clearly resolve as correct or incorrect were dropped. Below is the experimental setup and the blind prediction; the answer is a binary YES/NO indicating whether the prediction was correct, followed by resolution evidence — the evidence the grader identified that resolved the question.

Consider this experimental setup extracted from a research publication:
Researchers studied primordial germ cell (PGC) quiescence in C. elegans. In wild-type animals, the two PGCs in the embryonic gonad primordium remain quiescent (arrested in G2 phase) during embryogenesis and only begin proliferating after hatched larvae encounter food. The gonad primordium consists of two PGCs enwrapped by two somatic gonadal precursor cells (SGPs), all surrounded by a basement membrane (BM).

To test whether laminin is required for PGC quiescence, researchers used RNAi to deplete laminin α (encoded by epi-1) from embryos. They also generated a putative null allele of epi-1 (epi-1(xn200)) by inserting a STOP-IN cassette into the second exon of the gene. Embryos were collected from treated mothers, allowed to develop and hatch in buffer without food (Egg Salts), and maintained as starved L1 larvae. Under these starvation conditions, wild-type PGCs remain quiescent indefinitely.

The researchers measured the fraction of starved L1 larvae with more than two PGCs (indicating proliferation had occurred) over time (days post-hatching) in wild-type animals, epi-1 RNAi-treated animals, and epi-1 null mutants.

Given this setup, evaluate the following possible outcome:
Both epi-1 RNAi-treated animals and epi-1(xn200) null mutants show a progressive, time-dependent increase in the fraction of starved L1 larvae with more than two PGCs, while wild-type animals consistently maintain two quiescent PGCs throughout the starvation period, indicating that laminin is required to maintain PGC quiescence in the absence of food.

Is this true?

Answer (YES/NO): YES